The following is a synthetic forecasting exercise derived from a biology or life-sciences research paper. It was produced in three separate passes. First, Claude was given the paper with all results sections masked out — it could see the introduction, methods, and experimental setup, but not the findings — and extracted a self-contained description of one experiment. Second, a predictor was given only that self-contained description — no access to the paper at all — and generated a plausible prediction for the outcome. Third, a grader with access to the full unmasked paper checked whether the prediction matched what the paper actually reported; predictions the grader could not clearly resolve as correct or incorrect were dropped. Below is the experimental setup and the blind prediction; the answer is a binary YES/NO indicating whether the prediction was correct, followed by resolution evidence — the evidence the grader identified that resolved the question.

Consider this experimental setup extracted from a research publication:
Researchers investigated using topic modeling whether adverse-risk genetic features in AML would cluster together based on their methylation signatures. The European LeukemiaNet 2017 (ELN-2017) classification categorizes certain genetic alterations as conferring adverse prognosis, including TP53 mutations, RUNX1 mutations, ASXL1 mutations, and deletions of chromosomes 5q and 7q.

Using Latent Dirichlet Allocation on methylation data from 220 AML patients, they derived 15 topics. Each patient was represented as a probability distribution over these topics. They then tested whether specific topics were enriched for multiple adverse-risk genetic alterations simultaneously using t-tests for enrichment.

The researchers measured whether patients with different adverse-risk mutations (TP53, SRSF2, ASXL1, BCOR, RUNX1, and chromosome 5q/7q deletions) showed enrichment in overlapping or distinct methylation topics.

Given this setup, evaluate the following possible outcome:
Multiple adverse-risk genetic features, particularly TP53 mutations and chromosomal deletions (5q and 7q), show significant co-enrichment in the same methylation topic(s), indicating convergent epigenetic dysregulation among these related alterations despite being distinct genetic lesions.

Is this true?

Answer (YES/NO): YES